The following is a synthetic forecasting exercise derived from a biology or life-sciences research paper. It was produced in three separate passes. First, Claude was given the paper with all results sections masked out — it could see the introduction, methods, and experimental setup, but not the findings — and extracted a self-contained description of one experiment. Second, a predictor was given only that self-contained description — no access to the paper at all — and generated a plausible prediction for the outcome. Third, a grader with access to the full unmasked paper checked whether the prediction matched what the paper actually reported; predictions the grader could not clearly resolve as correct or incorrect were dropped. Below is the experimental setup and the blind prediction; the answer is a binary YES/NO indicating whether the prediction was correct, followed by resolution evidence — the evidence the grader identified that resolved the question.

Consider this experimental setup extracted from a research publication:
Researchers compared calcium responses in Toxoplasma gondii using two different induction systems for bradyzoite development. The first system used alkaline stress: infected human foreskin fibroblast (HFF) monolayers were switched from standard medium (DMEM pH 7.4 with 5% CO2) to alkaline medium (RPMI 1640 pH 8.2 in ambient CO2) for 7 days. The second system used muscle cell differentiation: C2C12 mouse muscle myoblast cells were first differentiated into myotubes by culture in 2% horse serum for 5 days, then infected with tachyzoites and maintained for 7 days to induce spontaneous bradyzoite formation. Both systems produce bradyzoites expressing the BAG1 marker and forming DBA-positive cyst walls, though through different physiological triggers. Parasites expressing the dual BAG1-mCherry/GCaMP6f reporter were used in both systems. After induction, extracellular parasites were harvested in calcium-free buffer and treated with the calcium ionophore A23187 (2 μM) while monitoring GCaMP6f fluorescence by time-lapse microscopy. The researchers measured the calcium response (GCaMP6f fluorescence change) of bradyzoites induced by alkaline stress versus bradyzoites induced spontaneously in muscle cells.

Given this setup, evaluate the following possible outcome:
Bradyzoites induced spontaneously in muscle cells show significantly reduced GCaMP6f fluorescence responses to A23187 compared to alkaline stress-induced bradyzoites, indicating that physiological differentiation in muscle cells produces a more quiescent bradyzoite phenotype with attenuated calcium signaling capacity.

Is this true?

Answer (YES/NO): NO